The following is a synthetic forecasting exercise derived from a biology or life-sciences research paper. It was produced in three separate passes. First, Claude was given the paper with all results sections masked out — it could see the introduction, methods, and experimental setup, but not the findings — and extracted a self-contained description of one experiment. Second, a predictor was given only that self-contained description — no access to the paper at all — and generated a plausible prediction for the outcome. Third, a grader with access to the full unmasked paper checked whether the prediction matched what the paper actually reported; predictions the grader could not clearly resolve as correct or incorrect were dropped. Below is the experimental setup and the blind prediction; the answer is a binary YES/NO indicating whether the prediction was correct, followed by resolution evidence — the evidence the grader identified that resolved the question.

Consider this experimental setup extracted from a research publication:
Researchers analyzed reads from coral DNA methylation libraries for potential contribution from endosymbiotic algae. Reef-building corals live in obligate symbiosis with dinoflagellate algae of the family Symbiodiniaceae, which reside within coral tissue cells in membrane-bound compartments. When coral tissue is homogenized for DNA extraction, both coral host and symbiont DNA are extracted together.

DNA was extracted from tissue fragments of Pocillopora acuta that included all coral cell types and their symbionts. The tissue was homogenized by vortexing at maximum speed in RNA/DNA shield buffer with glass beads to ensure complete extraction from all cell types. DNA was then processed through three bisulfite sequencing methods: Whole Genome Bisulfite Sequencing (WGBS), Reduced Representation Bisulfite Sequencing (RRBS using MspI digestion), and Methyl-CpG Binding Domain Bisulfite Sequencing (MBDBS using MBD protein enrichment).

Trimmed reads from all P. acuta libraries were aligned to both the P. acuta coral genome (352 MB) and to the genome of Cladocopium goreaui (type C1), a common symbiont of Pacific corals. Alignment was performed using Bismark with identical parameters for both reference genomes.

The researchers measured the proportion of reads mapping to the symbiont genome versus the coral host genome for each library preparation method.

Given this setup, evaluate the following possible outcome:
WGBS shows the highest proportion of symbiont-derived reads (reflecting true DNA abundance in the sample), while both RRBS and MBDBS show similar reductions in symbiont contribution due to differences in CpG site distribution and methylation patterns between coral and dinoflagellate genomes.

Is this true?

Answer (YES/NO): NO